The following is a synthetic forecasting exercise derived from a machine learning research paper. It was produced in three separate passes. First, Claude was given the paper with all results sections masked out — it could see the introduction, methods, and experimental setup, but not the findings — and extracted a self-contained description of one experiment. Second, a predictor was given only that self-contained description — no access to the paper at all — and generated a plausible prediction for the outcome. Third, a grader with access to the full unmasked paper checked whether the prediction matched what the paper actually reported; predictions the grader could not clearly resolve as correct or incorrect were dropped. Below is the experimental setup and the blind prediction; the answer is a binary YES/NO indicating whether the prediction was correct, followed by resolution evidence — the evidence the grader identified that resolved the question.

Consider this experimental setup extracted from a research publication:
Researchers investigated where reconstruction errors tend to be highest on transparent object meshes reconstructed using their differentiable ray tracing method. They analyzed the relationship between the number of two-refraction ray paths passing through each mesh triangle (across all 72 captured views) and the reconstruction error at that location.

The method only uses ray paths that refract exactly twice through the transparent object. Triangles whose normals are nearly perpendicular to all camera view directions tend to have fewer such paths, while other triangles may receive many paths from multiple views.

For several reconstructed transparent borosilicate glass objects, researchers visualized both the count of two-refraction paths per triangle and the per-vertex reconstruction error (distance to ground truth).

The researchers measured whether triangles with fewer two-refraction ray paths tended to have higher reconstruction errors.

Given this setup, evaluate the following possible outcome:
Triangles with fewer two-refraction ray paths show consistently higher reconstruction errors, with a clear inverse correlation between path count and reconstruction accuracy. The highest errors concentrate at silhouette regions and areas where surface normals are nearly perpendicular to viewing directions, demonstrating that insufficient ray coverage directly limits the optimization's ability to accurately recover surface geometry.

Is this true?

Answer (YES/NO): NO